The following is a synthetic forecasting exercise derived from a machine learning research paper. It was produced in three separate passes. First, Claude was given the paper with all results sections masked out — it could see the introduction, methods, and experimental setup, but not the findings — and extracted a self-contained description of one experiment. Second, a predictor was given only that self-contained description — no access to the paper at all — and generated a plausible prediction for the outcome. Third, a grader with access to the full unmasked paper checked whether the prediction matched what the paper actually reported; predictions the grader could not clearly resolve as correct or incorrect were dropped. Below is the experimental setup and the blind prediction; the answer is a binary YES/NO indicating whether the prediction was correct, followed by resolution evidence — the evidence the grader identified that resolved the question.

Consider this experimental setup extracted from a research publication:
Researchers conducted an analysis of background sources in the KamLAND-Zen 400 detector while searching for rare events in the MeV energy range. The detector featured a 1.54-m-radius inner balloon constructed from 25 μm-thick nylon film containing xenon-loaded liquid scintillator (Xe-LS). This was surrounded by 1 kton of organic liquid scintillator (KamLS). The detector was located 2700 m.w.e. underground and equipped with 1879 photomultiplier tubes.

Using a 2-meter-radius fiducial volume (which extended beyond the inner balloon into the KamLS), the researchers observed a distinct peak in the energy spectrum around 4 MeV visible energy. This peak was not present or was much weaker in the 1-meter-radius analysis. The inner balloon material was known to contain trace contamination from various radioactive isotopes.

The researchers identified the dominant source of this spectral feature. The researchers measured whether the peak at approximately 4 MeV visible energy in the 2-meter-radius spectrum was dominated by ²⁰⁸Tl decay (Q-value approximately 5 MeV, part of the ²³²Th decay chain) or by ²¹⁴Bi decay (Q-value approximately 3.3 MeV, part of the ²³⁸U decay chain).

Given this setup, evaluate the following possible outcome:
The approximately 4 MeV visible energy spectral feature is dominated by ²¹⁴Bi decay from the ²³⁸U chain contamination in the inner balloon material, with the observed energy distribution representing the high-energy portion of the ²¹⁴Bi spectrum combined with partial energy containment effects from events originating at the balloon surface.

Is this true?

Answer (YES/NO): NO